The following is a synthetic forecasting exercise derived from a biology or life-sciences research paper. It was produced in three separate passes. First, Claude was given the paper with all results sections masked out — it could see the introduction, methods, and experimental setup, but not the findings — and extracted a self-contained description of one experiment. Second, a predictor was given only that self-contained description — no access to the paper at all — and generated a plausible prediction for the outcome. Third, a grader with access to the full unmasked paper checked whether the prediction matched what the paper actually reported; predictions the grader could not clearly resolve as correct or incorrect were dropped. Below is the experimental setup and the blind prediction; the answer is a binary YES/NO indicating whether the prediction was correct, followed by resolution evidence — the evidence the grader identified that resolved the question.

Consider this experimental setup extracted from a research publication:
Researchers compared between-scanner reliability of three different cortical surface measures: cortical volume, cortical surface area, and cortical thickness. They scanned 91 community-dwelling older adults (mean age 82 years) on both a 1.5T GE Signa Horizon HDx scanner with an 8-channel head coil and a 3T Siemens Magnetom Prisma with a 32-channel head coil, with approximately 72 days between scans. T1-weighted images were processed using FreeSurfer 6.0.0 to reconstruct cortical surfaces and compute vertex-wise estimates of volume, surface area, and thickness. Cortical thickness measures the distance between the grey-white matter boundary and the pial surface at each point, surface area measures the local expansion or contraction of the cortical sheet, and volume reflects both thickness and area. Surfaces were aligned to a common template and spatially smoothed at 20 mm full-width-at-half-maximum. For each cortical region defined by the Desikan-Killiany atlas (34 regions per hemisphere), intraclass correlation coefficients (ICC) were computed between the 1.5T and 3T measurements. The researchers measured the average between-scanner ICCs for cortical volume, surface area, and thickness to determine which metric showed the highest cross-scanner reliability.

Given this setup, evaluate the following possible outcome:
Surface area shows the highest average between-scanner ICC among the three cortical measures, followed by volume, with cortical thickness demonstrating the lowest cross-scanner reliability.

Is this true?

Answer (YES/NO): NO